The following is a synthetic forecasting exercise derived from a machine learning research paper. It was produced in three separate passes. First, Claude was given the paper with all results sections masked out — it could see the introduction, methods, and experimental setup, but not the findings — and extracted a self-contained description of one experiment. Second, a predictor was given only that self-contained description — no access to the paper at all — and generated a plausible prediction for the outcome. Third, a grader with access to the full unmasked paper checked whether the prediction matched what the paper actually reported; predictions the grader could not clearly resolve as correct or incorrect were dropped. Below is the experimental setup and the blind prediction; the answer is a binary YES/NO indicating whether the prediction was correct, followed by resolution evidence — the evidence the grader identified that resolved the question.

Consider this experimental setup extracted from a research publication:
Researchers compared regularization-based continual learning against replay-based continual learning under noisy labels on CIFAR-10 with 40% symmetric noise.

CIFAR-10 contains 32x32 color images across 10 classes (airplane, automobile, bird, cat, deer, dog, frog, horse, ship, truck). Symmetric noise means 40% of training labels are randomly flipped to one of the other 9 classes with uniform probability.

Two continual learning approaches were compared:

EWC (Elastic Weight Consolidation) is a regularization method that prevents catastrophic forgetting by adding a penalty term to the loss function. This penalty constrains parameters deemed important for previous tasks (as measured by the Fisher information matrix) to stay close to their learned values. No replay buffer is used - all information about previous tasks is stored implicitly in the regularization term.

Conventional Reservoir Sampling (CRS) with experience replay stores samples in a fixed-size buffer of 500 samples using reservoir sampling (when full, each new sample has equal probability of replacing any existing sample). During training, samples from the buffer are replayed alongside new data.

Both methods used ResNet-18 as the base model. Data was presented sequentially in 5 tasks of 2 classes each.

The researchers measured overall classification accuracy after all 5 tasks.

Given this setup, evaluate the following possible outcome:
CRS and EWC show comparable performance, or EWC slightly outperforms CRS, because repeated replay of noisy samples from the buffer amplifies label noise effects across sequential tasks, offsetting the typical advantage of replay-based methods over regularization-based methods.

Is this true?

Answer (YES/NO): YES